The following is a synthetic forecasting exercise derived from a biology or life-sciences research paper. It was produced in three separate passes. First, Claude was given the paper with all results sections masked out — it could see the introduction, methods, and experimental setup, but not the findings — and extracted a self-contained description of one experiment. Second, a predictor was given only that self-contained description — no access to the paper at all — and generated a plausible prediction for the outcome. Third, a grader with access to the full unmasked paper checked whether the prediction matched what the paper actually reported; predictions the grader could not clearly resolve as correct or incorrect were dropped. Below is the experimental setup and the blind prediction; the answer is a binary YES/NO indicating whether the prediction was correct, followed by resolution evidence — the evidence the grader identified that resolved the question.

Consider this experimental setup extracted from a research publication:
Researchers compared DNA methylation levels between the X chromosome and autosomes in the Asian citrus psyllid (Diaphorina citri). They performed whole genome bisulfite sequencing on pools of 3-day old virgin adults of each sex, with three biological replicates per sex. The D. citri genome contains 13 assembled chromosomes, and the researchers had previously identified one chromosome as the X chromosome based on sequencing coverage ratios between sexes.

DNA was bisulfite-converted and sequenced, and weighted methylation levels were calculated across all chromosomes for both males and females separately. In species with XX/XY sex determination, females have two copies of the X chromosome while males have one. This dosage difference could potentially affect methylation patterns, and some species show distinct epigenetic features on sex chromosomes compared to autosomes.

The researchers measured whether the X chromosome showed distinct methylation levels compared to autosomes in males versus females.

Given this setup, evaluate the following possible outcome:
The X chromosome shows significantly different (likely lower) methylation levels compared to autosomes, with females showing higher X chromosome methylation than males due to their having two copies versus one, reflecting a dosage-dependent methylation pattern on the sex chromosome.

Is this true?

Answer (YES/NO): NO